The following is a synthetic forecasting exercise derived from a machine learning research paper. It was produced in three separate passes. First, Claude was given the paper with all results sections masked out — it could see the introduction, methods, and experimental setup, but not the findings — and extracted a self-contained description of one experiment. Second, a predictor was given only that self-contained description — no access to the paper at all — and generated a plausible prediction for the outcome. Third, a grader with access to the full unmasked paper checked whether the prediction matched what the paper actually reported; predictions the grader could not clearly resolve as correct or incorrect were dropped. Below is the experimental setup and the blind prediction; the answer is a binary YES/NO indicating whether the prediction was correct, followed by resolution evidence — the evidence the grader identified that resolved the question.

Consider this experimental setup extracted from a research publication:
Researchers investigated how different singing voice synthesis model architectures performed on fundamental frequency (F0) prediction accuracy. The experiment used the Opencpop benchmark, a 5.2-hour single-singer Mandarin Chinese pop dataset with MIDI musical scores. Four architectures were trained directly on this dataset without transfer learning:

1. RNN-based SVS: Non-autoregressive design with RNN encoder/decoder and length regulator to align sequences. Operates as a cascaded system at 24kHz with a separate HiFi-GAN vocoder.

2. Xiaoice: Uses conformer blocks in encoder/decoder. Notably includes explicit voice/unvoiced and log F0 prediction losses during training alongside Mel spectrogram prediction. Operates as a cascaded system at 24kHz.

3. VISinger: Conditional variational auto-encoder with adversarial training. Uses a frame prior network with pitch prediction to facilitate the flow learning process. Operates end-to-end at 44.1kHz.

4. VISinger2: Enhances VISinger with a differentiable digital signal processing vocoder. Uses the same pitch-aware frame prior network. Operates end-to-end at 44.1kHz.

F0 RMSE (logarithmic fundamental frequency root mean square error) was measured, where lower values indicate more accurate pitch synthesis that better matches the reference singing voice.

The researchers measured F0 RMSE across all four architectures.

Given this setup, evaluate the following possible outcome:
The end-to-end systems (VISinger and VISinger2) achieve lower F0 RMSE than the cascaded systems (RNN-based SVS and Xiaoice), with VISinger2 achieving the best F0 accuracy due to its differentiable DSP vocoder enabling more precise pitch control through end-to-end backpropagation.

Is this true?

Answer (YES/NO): NO